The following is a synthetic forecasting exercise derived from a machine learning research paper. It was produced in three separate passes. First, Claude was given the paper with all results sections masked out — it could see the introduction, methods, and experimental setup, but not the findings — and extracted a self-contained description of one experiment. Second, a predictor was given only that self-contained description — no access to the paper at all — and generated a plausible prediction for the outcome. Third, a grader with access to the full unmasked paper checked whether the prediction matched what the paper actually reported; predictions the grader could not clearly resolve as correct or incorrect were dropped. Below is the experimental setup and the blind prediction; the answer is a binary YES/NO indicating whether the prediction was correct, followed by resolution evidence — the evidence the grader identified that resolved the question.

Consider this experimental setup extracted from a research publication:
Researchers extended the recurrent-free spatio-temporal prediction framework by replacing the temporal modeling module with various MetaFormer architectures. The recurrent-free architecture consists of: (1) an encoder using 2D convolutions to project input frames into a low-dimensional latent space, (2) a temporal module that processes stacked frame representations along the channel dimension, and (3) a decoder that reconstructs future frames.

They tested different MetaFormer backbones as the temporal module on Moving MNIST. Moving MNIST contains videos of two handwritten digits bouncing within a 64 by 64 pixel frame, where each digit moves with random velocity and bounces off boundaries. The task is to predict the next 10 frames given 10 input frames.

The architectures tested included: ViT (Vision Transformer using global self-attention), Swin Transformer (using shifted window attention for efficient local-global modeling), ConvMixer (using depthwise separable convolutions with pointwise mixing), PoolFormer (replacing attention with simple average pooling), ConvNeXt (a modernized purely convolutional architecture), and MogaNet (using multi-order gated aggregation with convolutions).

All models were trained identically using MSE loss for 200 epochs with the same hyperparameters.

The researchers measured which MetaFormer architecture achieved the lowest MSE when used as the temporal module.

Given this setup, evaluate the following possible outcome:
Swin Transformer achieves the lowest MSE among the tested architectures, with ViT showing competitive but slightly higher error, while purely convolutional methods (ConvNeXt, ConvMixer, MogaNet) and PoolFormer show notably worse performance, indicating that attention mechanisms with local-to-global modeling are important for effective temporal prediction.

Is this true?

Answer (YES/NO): NO